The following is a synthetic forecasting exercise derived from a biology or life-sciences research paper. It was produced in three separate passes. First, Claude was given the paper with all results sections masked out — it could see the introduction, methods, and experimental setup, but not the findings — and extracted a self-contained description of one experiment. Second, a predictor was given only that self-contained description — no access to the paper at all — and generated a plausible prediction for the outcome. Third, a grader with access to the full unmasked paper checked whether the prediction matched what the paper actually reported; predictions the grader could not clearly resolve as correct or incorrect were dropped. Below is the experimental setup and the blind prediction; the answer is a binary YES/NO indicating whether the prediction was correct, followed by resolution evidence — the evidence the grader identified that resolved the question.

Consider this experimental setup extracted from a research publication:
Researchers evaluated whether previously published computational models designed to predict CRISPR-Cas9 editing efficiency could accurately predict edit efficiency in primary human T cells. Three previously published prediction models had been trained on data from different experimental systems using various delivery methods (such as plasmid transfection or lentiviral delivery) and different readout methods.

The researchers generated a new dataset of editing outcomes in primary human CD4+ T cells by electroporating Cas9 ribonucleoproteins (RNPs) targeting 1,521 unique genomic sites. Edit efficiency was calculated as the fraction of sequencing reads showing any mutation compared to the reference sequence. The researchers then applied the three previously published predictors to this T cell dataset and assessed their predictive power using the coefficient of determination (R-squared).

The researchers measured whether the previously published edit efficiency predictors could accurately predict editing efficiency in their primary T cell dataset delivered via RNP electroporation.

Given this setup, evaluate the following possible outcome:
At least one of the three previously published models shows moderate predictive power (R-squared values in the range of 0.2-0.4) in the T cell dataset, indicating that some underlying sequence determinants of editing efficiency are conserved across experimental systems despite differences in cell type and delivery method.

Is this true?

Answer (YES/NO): NO